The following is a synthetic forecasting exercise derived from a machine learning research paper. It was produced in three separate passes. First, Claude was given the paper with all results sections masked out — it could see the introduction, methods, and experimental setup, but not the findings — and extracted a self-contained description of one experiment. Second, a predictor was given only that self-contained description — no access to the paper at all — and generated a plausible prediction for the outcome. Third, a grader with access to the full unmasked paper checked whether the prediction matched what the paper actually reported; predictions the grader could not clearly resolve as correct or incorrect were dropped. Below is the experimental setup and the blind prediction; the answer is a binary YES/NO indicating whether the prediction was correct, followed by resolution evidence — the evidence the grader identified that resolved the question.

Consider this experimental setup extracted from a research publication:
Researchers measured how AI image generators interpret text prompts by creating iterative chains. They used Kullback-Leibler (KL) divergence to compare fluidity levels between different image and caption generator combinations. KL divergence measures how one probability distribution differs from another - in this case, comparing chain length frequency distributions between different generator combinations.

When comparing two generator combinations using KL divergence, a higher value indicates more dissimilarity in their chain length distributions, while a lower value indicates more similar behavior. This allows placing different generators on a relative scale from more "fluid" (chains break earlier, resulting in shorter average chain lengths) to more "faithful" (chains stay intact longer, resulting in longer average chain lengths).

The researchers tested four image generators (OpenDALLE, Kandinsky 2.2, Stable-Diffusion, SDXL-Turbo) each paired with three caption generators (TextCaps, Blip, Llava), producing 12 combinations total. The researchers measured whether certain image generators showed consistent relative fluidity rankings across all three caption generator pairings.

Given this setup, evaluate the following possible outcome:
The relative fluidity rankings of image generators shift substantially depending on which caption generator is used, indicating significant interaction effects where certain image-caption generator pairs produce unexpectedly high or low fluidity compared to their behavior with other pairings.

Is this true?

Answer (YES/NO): NO